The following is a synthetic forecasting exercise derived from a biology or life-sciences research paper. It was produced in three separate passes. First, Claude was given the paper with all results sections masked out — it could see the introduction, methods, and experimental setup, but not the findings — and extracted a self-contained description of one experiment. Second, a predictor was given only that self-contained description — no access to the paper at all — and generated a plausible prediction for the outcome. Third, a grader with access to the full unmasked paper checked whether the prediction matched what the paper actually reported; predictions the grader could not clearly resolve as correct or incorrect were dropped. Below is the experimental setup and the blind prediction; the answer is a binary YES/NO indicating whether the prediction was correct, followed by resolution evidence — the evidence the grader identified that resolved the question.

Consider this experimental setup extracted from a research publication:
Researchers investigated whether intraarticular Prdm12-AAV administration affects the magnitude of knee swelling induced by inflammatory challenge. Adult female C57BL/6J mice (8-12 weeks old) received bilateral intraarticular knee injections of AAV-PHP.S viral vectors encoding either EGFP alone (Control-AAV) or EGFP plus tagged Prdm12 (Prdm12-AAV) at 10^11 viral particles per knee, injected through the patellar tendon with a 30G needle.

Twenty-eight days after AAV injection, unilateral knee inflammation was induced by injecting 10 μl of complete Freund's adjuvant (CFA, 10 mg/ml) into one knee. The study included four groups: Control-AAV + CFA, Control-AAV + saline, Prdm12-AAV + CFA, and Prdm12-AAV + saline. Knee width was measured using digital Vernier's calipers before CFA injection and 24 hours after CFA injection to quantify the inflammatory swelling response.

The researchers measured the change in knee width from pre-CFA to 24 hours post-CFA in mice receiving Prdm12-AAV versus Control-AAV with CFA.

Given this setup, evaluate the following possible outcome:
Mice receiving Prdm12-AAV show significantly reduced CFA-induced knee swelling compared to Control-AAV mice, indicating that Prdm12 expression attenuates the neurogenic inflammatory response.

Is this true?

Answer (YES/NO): NO